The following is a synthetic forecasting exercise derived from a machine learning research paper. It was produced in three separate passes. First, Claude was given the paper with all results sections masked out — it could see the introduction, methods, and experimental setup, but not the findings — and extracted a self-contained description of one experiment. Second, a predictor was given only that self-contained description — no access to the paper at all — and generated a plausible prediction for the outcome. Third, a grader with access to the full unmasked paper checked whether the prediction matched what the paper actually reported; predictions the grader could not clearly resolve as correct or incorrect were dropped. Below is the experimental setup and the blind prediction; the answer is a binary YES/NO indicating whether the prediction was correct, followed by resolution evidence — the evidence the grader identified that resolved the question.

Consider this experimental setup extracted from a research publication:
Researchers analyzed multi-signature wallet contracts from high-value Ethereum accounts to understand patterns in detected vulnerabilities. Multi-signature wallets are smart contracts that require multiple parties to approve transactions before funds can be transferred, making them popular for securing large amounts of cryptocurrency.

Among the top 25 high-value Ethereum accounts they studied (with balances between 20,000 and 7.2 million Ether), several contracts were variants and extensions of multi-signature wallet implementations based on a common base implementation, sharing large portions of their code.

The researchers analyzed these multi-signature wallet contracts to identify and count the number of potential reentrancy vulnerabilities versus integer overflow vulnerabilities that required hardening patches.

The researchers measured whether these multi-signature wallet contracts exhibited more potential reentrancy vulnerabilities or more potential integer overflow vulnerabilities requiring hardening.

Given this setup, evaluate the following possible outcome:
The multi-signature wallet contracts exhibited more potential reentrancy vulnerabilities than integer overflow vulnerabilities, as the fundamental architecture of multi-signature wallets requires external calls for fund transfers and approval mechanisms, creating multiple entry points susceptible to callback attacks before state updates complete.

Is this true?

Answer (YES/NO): NO